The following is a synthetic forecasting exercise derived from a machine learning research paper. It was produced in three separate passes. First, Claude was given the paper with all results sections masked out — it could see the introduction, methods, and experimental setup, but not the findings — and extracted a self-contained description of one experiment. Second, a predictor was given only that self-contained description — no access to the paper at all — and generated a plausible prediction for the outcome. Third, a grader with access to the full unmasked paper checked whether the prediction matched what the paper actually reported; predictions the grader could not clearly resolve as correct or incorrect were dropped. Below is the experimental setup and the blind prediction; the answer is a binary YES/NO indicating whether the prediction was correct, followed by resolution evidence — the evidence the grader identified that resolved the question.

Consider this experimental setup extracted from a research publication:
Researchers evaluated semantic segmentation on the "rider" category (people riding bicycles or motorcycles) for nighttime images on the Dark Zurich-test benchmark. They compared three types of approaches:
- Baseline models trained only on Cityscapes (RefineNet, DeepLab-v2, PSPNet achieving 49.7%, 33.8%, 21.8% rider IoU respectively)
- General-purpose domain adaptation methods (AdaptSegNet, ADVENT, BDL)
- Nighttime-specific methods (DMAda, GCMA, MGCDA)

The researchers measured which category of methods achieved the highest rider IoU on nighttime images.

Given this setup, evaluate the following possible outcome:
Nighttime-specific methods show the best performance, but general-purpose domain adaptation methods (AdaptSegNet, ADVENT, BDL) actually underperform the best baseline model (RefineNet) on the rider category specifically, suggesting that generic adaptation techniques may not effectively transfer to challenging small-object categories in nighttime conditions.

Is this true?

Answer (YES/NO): YES